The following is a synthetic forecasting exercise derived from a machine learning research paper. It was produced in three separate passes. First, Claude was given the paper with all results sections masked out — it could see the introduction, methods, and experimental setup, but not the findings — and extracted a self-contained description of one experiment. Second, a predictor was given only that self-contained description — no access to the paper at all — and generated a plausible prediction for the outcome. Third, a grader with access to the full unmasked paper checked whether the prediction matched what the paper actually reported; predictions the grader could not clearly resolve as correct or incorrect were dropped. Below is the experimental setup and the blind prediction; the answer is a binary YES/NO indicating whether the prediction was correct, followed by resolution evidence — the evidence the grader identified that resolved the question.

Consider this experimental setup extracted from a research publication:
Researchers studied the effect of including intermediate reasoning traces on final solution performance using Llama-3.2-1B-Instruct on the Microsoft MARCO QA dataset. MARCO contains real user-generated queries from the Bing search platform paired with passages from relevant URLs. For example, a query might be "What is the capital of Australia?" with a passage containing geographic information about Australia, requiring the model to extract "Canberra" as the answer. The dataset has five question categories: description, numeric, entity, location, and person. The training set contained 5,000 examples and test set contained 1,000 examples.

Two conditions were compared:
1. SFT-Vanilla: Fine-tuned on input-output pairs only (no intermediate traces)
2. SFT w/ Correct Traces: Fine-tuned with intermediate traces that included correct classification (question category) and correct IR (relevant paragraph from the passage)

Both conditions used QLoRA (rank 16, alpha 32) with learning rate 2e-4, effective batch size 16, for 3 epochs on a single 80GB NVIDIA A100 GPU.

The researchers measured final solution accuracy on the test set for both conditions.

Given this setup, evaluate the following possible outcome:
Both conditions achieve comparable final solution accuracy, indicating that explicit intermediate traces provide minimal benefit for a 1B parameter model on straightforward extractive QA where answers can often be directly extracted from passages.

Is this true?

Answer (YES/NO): YES